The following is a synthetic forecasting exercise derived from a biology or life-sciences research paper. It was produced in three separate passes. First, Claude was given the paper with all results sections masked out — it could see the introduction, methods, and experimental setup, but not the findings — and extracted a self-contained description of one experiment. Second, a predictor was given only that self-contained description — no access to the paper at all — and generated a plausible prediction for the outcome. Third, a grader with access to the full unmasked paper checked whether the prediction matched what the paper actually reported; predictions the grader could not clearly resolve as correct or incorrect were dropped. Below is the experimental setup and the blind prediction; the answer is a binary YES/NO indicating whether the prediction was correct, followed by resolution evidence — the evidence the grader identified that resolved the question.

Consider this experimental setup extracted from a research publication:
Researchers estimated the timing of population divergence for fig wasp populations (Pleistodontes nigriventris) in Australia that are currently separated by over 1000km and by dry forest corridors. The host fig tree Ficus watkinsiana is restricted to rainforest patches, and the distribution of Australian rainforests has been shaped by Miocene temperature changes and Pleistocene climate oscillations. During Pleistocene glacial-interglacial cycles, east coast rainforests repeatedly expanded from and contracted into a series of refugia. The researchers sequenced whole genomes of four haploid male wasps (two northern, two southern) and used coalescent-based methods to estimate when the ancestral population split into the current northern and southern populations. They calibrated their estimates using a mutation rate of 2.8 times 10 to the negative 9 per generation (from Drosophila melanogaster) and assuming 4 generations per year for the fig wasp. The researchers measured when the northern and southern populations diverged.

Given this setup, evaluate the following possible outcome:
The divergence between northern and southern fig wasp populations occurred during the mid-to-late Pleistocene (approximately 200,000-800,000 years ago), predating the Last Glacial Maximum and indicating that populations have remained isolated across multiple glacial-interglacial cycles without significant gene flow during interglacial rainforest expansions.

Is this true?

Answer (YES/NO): NO